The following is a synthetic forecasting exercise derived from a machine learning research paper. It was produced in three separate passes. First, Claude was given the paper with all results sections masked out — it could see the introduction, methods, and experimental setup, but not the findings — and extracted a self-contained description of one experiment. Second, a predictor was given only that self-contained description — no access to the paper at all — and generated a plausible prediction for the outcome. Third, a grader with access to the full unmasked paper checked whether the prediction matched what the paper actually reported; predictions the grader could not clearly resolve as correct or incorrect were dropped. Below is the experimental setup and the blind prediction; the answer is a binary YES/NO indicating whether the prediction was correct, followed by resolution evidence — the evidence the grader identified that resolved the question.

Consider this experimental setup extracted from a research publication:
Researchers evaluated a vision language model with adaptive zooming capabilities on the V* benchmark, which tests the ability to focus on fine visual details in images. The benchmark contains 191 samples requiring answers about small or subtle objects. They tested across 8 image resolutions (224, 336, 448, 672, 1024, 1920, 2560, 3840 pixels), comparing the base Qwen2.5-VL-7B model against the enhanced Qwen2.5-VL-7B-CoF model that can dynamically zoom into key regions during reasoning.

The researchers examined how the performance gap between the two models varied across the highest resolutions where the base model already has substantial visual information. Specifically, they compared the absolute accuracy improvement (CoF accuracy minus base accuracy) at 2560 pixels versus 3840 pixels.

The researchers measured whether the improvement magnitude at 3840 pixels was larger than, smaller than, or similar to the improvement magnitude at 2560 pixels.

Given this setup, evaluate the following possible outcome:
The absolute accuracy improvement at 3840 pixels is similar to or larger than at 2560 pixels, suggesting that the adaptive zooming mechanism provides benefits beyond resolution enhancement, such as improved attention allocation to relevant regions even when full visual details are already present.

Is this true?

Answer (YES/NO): NO